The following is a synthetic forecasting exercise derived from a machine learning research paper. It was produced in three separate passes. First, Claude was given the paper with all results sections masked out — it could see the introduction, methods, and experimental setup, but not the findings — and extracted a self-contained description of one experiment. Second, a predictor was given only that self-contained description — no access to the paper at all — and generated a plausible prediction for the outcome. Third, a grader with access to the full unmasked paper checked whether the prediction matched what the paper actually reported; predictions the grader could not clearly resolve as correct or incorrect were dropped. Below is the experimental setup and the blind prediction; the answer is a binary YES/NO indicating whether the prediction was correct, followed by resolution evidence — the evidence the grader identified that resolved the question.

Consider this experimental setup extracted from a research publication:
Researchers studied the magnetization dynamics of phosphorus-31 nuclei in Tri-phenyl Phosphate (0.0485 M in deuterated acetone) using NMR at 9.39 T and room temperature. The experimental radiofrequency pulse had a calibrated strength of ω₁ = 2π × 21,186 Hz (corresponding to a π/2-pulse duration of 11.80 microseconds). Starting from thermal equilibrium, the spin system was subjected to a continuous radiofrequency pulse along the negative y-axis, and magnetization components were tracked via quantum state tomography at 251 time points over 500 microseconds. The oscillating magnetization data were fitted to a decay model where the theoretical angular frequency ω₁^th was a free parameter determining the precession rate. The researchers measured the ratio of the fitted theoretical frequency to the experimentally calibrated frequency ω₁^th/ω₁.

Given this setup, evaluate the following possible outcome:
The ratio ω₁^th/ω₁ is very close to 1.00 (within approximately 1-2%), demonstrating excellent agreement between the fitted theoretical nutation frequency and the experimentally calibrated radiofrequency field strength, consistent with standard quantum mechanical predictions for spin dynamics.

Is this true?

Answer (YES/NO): NO